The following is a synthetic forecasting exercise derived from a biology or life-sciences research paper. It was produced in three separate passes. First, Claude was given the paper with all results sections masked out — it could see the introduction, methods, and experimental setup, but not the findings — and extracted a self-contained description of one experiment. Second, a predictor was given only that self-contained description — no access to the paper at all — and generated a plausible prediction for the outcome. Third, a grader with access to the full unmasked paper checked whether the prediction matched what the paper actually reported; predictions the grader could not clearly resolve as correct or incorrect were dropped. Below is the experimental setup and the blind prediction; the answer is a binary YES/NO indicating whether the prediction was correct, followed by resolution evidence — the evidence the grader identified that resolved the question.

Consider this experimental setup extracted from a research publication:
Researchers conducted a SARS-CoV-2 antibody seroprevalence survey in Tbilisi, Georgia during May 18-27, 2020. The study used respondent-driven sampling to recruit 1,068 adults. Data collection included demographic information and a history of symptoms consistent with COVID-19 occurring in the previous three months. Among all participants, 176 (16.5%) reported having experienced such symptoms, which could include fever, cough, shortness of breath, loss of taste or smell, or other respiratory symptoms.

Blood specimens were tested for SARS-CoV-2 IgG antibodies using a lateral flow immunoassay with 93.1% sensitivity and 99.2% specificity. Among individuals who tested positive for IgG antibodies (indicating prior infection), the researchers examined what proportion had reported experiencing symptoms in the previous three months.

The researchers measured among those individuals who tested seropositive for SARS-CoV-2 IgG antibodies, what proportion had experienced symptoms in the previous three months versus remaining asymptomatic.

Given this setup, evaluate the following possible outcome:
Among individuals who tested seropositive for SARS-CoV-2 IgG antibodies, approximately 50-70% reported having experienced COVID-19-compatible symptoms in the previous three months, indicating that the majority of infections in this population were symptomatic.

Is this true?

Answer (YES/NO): NO